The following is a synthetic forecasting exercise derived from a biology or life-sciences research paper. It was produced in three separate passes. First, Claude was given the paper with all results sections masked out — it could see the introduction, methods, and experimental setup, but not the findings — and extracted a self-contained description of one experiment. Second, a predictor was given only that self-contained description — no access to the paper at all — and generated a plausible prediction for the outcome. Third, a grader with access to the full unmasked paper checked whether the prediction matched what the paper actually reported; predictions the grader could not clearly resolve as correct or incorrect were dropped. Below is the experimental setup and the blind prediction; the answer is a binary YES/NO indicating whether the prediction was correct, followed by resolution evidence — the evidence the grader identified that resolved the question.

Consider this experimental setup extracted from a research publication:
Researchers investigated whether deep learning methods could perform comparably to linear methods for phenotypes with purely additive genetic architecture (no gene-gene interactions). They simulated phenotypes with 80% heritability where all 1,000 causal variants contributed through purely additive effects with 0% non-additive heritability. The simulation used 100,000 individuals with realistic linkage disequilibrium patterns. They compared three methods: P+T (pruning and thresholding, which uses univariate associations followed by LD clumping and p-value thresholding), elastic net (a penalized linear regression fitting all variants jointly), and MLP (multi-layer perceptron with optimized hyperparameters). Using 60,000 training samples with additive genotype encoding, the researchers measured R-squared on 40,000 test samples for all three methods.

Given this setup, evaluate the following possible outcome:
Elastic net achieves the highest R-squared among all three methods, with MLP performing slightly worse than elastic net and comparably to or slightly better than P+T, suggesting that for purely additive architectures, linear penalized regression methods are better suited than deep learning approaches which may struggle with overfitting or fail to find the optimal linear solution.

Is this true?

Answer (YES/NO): NO